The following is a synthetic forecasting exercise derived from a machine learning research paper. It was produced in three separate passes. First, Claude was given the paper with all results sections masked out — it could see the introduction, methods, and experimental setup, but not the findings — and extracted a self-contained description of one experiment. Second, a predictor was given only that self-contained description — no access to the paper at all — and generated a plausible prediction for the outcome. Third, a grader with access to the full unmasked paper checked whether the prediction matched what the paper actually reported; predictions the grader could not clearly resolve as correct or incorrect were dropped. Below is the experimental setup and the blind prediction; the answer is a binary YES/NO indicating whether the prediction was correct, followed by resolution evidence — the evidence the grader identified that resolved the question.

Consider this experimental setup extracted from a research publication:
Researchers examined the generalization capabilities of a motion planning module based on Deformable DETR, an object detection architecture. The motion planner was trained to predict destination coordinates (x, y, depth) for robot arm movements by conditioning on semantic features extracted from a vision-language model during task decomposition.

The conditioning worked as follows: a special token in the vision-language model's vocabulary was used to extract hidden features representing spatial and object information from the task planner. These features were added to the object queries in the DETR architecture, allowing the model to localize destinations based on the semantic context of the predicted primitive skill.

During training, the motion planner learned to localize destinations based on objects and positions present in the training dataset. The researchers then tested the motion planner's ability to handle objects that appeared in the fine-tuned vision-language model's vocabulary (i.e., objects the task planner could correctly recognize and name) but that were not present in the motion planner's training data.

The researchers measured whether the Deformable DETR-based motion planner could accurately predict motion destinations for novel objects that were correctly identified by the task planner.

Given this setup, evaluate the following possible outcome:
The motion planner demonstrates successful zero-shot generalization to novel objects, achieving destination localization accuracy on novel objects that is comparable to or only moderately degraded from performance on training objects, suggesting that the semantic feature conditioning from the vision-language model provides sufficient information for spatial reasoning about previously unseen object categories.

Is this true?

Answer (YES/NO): NO